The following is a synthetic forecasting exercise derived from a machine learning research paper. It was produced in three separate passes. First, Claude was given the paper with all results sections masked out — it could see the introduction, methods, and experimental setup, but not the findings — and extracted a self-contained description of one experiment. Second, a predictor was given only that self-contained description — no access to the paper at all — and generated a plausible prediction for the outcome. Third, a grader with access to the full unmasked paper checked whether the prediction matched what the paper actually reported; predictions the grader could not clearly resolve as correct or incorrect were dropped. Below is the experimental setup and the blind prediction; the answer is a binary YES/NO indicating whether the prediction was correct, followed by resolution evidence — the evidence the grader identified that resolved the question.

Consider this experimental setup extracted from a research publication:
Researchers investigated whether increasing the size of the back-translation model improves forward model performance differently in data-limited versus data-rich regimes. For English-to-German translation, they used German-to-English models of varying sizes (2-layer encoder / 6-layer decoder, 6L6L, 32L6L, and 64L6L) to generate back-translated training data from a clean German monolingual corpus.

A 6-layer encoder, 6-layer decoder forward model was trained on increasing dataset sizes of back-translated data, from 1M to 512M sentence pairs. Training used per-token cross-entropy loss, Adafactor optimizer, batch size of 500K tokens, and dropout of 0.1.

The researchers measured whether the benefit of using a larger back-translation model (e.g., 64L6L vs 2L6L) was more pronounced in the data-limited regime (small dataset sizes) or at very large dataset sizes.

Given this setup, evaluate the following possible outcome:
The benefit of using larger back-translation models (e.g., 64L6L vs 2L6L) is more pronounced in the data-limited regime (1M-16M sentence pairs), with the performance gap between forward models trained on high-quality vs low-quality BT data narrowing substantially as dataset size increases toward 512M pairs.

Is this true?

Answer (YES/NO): NO